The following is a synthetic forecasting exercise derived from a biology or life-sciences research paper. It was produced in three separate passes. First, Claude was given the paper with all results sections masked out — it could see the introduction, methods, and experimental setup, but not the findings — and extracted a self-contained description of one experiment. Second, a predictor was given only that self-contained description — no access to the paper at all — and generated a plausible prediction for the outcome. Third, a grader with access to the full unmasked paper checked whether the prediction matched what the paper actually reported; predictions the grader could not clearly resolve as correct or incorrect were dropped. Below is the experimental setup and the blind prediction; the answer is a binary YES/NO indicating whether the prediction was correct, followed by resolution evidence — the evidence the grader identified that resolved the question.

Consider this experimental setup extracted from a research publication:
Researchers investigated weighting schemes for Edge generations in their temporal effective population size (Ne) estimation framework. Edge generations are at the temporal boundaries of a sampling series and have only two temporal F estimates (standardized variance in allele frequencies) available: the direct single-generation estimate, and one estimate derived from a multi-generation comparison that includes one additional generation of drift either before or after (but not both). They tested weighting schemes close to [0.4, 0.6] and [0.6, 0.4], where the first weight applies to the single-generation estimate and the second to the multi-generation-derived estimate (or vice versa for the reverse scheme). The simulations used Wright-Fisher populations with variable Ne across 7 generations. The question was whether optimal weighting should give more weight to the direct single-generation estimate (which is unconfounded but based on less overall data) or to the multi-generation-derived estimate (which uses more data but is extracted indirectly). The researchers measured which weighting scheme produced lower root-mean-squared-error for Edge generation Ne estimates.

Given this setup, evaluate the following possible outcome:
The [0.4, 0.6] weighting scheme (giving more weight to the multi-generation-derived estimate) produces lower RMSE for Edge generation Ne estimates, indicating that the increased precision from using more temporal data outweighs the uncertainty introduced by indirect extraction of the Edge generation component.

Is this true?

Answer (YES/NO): NO